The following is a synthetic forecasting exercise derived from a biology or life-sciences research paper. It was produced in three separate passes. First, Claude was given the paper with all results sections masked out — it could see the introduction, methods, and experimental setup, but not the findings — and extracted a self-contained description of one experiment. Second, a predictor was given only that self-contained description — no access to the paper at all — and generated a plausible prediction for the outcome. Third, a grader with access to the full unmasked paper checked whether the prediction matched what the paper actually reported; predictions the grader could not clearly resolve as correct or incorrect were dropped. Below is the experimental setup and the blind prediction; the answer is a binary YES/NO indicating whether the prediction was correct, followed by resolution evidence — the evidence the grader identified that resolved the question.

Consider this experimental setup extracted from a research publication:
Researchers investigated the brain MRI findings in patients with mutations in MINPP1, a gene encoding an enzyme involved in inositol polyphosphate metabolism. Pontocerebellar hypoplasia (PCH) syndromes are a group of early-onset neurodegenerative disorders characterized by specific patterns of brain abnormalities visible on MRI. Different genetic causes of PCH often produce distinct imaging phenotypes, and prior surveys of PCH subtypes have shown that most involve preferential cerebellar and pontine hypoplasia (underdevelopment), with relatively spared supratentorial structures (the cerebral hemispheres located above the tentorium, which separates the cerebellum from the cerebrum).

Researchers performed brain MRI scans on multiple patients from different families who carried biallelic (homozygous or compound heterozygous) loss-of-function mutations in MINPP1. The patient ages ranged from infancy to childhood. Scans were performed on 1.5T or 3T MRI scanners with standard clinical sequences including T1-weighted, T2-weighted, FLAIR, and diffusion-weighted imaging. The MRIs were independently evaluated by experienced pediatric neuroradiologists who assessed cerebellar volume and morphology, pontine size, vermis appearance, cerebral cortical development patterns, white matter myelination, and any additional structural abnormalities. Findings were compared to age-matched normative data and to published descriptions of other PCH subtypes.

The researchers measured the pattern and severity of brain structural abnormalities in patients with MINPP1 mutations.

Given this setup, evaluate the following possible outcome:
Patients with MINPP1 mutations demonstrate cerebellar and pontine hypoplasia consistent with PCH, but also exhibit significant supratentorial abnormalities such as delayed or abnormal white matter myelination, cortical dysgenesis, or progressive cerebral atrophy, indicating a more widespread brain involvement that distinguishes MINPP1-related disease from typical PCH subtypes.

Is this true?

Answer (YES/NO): YES